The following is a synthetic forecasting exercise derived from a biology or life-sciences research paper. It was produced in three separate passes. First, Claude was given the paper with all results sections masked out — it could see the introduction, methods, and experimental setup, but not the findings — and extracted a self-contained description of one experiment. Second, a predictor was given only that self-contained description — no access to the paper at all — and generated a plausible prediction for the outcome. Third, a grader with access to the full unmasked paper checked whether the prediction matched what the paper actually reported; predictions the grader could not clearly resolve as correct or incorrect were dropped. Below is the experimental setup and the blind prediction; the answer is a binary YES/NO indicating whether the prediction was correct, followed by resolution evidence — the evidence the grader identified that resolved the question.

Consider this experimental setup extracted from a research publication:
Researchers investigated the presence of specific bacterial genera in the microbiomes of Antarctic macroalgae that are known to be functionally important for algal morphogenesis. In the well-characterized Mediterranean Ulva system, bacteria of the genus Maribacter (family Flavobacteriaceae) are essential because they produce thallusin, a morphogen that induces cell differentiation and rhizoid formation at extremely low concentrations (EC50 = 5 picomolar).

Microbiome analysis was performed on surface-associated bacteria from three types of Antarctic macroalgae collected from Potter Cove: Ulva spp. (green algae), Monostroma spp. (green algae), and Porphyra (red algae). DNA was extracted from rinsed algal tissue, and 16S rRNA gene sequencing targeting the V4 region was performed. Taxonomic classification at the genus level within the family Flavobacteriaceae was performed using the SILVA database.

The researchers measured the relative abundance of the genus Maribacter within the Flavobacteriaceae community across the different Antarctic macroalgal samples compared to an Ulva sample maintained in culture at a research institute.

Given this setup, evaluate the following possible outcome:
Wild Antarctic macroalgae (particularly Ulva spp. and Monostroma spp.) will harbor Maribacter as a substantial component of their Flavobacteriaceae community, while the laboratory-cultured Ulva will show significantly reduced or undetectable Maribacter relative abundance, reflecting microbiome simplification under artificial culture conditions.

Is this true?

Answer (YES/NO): NO